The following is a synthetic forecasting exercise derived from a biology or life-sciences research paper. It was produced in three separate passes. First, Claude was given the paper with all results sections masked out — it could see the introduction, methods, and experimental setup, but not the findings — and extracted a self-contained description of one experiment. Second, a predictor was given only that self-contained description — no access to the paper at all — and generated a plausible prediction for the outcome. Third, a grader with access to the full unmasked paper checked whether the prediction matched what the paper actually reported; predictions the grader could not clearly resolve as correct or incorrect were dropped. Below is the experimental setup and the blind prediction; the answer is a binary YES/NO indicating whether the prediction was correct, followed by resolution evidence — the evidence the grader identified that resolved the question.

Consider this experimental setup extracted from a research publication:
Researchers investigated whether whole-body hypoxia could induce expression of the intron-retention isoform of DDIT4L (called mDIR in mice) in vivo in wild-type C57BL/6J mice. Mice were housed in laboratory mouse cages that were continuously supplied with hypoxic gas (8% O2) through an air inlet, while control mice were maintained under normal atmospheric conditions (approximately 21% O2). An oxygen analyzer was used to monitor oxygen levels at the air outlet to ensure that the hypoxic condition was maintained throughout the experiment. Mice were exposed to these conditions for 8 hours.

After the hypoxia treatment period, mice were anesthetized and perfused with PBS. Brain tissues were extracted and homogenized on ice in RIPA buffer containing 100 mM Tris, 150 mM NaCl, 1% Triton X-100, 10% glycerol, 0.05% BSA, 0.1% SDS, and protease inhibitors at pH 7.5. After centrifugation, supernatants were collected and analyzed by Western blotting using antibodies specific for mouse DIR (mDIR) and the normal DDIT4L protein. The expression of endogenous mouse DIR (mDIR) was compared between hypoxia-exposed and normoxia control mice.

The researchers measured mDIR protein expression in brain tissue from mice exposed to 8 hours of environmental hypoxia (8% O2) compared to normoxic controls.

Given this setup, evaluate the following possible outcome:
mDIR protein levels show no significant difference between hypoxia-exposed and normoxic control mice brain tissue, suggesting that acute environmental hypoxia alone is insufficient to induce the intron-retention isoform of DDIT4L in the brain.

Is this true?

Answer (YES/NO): NO